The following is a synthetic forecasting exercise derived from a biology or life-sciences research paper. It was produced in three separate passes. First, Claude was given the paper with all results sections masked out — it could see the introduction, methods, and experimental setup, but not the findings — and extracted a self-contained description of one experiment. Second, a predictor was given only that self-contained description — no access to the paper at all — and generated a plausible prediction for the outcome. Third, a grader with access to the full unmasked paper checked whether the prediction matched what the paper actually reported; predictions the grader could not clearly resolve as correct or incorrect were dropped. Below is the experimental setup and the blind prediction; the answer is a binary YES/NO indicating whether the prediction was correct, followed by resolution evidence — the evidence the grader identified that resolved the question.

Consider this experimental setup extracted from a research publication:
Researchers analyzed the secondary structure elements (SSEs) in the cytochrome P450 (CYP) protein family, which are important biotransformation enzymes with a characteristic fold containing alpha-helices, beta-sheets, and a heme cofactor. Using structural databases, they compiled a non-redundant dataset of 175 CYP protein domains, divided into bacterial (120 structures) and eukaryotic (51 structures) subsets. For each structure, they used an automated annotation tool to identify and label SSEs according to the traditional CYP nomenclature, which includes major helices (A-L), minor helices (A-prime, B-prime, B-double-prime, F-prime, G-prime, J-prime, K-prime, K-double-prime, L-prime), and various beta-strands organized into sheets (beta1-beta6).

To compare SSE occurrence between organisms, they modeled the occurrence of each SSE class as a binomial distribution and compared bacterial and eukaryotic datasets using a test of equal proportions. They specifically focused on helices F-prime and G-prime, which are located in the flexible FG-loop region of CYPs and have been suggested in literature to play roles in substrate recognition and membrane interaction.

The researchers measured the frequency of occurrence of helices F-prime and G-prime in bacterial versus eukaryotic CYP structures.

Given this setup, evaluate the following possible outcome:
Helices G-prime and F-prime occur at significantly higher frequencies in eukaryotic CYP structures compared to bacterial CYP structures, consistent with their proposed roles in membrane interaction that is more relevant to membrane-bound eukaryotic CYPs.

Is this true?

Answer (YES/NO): YES